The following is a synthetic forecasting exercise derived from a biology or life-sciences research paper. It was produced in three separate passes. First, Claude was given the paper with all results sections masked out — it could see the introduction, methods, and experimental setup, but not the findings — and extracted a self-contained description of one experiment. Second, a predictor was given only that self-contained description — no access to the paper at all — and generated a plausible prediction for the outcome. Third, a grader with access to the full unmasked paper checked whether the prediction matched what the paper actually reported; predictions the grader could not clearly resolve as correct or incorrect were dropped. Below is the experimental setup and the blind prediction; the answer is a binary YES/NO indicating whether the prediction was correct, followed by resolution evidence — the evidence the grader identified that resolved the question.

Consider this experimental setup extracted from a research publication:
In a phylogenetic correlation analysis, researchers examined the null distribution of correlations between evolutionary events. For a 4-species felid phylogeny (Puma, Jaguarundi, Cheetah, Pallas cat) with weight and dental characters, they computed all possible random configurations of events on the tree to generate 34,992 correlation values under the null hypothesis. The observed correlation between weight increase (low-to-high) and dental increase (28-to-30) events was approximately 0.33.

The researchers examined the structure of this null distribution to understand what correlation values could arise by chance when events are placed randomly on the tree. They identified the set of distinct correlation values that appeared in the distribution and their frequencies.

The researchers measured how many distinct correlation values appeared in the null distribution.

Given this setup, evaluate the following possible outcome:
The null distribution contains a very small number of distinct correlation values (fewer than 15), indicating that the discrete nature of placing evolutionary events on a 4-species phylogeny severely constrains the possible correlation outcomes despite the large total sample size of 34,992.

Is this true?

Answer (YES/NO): YES